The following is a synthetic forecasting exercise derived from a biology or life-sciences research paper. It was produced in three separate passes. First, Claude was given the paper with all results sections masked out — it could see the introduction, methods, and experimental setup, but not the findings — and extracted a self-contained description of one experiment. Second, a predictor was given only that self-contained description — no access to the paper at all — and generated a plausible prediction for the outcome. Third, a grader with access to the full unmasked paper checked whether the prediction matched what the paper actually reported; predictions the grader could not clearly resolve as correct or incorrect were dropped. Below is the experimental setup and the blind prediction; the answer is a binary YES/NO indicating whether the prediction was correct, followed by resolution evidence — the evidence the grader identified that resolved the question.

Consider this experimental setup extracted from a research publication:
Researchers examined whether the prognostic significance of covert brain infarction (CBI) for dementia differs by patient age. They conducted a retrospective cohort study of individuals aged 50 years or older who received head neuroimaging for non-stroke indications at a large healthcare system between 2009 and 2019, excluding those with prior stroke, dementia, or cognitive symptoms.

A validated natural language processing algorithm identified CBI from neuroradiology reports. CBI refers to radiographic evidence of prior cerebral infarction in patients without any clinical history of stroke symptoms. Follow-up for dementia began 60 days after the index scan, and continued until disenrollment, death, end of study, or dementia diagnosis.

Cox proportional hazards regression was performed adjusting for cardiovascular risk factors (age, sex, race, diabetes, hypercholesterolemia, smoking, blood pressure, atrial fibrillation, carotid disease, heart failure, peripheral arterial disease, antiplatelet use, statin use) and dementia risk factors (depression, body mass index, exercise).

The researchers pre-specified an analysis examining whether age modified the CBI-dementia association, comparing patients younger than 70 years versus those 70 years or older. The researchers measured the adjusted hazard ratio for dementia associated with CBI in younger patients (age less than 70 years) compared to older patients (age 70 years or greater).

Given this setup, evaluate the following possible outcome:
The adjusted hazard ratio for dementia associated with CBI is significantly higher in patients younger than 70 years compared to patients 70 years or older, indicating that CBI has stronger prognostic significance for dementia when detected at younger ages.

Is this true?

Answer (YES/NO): YES